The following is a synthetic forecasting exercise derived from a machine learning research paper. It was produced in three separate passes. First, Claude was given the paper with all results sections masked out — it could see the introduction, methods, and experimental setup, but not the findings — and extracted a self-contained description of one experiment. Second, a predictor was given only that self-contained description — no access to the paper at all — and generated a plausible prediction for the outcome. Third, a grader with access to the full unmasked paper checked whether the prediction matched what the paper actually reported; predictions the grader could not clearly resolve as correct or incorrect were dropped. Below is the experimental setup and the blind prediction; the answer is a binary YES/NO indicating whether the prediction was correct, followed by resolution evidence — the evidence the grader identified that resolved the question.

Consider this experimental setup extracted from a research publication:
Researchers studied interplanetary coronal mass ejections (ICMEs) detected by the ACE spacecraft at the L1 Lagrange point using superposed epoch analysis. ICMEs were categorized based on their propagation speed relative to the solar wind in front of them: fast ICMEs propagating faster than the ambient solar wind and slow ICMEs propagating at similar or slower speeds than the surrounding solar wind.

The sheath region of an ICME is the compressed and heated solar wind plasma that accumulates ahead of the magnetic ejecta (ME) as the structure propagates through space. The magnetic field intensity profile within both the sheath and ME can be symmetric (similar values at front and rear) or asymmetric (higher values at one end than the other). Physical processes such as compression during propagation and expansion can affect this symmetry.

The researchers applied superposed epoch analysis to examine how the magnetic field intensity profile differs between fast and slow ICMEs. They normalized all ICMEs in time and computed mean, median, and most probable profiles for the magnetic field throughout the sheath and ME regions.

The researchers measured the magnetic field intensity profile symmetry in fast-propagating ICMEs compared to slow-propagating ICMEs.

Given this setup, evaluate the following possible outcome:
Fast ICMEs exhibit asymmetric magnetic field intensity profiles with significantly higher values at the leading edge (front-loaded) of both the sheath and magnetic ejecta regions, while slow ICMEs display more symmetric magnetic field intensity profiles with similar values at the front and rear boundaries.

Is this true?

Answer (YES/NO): YES